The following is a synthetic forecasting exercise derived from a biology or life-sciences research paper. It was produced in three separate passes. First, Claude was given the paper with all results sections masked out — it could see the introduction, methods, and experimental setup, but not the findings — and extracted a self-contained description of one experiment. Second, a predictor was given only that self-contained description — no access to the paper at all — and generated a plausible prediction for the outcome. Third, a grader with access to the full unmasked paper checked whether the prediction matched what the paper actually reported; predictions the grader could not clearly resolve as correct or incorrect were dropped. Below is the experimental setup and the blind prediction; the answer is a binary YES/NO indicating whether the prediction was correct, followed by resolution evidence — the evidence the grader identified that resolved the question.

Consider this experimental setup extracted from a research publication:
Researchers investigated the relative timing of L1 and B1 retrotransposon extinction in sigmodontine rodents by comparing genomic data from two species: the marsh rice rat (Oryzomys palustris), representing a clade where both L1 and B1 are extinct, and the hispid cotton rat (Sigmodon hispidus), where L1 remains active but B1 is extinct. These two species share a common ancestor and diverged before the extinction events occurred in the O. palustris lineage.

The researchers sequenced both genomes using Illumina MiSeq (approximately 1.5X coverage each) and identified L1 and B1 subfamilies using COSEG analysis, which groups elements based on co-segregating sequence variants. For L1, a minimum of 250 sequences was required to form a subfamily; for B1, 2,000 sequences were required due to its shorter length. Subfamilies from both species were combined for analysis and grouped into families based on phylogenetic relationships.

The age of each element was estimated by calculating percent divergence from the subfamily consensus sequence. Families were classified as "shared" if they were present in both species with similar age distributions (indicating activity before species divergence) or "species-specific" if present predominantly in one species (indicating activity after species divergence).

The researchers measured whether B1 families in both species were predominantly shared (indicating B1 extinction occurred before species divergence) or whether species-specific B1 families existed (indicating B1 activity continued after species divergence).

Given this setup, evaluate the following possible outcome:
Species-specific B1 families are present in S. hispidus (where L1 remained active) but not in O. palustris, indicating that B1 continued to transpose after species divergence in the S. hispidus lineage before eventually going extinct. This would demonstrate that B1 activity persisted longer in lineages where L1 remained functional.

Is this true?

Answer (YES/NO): NO